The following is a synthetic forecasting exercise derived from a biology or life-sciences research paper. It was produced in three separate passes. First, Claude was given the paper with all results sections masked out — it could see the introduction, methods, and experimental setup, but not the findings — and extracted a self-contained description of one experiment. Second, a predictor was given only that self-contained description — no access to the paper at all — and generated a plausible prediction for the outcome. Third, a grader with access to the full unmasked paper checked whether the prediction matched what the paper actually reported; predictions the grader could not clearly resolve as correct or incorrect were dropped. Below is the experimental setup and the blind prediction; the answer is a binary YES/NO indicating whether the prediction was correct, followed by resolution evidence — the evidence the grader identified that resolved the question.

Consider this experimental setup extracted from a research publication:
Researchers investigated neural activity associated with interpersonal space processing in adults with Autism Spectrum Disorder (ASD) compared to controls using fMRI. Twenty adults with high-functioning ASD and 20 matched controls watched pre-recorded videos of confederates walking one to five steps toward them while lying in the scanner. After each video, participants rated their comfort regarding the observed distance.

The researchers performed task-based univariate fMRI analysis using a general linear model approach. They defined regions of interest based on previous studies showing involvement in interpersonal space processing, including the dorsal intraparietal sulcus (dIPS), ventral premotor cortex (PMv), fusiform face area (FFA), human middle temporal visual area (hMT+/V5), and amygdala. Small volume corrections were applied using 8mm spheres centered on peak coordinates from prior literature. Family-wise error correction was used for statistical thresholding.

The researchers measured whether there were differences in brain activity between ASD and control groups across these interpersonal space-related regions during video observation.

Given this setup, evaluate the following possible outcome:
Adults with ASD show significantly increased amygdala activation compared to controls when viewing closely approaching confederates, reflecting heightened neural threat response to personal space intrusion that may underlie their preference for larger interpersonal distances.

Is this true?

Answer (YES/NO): NO